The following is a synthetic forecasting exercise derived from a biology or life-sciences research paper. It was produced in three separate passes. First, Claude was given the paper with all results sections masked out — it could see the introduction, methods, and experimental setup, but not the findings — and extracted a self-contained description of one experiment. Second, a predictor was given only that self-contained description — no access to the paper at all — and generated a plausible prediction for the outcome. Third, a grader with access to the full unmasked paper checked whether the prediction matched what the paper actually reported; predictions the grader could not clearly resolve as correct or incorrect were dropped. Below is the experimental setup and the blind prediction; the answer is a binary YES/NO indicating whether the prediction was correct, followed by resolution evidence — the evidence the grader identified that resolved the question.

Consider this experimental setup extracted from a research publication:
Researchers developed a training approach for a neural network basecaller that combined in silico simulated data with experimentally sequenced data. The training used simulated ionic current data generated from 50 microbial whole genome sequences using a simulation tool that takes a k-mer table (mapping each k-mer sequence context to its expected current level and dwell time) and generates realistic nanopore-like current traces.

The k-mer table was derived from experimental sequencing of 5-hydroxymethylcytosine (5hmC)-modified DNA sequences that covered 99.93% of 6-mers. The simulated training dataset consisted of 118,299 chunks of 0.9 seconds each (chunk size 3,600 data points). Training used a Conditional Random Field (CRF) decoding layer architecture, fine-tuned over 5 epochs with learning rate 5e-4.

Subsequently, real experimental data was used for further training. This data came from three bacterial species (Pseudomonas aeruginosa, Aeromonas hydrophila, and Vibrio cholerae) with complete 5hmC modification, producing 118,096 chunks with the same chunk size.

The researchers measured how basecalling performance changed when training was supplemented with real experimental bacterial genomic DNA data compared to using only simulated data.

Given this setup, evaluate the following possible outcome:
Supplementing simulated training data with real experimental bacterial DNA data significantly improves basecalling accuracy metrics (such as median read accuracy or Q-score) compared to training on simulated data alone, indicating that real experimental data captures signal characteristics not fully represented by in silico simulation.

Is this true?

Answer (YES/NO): YES